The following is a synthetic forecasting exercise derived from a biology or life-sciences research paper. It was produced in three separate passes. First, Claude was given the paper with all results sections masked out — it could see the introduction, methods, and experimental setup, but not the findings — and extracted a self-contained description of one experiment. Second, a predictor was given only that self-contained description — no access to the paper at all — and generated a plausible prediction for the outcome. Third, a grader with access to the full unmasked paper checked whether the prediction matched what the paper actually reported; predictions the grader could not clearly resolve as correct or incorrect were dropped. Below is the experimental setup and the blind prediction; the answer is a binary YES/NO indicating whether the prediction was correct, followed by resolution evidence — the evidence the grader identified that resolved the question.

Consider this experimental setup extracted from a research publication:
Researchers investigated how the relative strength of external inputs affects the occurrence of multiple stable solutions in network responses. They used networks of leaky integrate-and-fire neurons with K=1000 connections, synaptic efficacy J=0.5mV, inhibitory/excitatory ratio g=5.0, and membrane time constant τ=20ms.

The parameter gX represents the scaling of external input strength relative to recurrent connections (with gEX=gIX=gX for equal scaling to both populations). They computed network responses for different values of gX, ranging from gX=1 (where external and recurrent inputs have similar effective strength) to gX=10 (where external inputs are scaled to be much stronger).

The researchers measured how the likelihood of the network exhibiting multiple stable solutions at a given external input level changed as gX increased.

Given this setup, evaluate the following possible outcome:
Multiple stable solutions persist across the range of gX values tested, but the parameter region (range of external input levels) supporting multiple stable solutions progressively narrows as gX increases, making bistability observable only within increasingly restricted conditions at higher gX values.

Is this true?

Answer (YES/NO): NO